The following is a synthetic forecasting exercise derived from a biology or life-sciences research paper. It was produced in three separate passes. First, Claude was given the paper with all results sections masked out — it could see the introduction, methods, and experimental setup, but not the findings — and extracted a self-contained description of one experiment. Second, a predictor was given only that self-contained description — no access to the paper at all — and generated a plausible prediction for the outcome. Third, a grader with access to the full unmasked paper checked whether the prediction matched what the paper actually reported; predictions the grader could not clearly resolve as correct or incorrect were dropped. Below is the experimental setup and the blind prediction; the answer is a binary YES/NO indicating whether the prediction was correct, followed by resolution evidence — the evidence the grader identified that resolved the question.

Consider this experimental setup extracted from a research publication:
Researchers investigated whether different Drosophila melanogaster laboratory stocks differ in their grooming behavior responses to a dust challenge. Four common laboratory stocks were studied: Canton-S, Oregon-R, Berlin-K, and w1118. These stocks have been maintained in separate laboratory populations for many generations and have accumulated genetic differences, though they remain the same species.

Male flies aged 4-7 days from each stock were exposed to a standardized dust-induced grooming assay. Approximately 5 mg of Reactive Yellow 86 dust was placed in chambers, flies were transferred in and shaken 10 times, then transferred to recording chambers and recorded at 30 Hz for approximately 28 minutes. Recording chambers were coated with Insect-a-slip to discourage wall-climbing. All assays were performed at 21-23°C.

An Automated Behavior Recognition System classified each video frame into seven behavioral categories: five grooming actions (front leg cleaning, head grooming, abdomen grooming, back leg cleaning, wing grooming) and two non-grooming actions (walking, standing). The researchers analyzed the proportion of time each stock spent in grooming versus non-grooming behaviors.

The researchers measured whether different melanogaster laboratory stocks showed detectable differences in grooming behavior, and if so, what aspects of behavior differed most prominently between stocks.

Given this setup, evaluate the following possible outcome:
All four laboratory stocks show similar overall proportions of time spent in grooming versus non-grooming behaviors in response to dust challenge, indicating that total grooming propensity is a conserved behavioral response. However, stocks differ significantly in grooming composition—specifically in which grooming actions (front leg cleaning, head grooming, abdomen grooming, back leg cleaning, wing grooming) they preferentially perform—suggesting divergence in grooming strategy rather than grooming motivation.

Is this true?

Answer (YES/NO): NO